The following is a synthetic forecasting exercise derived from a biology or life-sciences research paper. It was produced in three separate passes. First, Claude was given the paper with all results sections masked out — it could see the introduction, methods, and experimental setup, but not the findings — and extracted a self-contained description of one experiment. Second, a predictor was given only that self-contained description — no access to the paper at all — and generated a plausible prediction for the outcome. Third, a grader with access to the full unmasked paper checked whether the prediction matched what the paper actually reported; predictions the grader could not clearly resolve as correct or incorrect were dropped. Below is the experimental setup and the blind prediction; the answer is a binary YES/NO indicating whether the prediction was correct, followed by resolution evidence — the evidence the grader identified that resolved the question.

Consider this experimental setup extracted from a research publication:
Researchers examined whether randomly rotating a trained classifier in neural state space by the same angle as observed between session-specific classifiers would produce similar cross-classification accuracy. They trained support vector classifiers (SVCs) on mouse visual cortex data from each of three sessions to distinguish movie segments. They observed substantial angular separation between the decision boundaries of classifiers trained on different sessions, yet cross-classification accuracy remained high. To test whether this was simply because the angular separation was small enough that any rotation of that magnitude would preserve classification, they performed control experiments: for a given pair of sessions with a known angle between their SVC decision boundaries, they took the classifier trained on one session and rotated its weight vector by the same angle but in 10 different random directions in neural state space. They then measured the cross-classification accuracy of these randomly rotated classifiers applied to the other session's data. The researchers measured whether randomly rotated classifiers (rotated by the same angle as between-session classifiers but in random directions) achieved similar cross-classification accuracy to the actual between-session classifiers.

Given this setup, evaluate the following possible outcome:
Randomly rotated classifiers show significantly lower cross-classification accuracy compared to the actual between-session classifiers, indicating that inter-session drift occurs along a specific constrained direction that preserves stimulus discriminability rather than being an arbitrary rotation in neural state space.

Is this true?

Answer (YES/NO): NO